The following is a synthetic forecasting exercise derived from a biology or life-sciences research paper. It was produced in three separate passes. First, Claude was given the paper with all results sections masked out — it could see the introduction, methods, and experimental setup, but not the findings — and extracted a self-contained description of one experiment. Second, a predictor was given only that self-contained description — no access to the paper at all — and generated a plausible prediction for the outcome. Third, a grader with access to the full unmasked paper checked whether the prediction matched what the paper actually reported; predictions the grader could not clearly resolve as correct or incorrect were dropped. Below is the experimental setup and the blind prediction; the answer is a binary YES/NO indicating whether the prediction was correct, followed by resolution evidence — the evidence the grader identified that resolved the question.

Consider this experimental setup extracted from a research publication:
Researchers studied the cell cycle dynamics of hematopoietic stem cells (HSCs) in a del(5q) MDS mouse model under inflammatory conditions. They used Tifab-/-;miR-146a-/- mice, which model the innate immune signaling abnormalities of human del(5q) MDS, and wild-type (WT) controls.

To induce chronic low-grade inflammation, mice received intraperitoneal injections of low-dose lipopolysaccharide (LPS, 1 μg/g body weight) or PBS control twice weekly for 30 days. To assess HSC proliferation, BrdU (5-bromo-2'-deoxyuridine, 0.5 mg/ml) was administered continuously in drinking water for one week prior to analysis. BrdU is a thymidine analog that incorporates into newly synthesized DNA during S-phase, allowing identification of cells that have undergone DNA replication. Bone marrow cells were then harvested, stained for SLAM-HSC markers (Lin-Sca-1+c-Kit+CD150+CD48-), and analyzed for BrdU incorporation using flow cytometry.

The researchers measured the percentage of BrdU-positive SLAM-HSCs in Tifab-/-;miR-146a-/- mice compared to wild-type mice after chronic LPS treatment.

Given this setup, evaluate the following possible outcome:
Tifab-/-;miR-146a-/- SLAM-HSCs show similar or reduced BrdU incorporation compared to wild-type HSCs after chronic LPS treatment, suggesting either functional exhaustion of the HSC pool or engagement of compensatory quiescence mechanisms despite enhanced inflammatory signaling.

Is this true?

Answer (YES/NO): NO